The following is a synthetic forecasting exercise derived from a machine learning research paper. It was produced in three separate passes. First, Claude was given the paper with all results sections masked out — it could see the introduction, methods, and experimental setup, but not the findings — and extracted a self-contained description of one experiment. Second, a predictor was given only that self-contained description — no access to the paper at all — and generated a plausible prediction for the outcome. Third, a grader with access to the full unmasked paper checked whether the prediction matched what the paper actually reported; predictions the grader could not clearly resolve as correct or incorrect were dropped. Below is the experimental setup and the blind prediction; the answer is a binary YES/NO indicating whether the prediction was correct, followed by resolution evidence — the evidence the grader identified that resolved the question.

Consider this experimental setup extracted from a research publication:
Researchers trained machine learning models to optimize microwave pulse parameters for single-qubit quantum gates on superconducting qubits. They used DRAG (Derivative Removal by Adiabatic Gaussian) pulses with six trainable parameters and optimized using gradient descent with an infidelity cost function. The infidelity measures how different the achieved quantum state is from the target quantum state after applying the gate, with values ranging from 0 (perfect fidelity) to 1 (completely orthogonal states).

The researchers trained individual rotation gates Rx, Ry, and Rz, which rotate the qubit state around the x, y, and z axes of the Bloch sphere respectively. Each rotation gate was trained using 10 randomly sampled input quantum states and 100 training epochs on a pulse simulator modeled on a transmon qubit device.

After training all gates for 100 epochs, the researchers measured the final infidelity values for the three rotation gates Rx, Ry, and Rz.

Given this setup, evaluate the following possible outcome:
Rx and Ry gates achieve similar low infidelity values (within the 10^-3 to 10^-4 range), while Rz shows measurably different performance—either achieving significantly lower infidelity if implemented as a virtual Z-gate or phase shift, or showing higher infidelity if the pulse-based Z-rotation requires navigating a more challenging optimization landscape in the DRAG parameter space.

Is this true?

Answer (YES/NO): NO